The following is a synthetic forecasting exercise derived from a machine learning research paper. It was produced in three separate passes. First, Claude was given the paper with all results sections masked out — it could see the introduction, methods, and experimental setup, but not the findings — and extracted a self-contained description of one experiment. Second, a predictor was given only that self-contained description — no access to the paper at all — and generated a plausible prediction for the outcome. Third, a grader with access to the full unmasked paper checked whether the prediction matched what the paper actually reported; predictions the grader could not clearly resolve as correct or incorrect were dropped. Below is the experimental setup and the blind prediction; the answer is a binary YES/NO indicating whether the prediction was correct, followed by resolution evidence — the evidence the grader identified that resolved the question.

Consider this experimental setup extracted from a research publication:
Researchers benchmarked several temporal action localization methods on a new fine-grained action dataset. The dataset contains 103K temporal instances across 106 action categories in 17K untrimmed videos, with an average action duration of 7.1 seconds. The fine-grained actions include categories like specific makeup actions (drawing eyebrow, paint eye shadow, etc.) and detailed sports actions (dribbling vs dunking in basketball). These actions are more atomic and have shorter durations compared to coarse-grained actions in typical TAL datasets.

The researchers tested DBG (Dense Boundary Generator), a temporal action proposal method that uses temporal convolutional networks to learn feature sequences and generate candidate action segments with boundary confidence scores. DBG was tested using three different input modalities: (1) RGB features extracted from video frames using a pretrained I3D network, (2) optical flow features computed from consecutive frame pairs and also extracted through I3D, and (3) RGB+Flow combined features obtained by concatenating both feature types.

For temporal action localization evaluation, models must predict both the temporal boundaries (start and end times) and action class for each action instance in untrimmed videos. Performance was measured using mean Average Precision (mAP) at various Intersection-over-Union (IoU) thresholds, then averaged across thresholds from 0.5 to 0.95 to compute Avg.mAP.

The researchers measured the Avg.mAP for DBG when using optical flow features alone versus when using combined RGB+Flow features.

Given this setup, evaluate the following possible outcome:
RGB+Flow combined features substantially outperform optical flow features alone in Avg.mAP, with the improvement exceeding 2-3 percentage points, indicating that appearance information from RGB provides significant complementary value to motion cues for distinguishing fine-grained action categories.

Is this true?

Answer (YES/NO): NO